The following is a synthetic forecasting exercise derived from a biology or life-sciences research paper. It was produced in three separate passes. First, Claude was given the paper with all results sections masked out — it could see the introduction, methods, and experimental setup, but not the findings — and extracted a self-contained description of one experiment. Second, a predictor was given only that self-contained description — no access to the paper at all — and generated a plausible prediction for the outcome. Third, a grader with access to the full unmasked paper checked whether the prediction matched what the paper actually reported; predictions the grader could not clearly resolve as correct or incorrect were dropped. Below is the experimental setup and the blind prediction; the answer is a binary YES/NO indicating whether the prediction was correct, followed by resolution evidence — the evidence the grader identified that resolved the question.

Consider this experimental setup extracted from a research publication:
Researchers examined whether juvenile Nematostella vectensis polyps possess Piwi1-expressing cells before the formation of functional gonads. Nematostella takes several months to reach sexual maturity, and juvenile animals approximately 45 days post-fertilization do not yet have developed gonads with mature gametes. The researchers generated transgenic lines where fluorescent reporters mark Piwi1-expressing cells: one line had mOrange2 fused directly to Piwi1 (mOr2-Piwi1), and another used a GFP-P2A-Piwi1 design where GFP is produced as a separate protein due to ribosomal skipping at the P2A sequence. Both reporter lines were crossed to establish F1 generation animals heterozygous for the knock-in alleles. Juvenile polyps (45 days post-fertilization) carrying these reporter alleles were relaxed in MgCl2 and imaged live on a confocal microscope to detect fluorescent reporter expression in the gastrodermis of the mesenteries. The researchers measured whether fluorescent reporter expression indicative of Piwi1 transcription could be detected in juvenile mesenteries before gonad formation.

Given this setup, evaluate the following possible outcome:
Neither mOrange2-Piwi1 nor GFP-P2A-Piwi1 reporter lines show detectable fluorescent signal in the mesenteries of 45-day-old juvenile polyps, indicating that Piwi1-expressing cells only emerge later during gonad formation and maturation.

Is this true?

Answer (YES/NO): NO